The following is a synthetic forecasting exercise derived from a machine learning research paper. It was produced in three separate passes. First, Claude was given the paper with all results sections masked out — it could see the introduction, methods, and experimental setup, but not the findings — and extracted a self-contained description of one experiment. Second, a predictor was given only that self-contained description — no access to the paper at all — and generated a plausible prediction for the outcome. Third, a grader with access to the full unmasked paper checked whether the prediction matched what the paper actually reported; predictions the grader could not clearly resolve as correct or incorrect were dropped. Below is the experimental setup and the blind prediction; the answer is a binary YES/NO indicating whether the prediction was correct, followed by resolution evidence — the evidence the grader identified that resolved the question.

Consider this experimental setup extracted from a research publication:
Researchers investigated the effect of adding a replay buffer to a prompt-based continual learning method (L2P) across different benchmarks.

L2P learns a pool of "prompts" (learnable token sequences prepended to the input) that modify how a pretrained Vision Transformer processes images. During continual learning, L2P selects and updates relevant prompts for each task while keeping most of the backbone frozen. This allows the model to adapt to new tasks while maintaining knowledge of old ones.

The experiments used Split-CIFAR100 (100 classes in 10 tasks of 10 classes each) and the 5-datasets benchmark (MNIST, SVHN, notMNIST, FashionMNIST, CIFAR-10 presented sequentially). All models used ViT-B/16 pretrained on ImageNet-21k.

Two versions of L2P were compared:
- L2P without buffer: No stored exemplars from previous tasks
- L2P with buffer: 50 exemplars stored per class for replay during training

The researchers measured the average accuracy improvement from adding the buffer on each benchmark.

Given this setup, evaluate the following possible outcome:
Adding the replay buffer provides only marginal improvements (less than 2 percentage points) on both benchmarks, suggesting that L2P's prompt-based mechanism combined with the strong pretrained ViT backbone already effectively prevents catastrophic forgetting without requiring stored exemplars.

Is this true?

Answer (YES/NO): NO